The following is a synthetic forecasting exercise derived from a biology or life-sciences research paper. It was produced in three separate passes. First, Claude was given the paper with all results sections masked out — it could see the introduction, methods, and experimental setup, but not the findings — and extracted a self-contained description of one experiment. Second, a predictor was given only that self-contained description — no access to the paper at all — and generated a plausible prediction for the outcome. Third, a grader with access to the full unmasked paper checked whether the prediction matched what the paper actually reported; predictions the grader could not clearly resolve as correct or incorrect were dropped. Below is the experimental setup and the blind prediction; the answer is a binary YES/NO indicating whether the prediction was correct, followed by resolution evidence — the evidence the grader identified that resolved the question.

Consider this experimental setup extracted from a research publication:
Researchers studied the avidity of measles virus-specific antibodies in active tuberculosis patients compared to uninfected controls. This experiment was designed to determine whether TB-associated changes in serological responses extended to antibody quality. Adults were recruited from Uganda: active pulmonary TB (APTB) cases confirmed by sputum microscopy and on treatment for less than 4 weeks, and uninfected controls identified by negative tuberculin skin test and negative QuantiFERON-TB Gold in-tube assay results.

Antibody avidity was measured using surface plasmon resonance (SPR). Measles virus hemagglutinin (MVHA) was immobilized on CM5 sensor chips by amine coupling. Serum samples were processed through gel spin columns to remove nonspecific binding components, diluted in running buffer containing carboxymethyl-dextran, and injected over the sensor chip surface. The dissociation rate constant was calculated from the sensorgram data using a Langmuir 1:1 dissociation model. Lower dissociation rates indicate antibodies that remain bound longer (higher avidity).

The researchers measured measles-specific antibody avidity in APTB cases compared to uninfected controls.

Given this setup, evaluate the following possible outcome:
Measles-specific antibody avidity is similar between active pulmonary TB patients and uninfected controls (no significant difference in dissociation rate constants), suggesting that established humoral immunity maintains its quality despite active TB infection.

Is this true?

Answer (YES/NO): NO